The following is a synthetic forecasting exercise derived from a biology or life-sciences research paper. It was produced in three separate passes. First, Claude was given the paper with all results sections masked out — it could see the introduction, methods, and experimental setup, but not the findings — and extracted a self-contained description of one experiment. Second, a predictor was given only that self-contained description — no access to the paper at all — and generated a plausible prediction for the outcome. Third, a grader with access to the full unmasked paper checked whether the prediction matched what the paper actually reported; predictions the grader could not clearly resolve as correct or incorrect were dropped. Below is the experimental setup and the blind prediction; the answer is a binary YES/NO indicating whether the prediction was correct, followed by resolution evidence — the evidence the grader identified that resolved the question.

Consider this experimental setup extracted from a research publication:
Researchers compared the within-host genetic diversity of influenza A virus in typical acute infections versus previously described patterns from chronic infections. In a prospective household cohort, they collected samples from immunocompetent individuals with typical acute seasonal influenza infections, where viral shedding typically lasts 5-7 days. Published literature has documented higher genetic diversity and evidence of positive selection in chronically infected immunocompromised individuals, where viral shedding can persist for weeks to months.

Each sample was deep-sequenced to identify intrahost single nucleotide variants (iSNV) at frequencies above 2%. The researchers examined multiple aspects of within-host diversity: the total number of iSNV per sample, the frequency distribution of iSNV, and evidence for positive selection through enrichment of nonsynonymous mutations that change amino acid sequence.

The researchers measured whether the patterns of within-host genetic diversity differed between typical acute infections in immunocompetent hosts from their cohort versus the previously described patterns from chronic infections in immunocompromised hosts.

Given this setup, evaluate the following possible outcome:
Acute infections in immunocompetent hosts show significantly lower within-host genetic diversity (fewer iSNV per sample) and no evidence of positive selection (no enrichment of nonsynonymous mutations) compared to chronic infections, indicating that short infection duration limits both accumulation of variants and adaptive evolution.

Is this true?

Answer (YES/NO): YES